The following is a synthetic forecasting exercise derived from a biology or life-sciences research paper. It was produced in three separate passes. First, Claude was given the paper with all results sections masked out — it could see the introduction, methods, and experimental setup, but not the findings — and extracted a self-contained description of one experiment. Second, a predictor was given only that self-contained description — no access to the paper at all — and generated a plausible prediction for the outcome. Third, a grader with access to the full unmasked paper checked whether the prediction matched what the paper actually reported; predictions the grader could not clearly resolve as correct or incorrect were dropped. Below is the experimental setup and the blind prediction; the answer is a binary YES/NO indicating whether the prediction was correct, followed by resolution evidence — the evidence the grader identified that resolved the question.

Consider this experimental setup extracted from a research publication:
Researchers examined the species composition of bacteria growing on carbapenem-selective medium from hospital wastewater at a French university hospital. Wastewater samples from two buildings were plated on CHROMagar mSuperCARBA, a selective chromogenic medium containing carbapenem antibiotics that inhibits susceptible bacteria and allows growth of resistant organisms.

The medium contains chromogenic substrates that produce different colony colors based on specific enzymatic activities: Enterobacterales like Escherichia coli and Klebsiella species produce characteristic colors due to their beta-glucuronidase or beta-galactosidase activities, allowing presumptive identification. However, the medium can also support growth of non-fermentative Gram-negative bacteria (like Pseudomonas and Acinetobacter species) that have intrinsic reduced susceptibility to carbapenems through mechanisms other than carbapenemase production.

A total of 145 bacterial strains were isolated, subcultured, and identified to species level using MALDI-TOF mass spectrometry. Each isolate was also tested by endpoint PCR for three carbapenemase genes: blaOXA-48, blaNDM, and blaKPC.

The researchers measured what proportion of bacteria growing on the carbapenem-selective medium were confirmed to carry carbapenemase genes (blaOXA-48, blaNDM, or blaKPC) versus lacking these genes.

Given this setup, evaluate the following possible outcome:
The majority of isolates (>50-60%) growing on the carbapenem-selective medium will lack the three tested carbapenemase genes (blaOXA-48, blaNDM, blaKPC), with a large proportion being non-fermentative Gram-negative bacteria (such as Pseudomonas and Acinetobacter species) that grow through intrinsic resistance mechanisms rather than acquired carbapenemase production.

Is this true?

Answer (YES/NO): NO